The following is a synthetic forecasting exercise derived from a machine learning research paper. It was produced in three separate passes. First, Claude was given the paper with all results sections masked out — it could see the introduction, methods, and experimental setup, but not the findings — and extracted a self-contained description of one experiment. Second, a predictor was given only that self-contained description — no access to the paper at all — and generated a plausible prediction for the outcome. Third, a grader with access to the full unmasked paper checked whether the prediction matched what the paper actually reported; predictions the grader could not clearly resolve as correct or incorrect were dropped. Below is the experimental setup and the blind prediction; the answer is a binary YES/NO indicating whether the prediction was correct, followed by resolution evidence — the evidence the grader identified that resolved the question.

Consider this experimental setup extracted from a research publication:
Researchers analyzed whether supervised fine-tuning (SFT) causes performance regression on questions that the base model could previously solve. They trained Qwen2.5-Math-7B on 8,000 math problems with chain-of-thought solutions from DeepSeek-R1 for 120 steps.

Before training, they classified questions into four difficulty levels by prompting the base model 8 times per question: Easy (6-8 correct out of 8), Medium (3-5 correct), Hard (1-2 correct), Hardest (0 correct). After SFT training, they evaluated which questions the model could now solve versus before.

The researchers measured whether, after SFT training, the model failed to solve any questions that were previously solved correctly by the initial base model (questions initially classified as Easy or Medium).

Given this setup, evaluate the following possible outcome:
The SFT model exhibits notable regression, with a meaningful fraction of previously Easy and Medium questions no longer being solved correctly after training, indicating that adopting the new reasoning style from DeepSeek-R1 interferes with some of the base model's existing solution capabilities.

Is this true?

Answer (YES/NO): YES